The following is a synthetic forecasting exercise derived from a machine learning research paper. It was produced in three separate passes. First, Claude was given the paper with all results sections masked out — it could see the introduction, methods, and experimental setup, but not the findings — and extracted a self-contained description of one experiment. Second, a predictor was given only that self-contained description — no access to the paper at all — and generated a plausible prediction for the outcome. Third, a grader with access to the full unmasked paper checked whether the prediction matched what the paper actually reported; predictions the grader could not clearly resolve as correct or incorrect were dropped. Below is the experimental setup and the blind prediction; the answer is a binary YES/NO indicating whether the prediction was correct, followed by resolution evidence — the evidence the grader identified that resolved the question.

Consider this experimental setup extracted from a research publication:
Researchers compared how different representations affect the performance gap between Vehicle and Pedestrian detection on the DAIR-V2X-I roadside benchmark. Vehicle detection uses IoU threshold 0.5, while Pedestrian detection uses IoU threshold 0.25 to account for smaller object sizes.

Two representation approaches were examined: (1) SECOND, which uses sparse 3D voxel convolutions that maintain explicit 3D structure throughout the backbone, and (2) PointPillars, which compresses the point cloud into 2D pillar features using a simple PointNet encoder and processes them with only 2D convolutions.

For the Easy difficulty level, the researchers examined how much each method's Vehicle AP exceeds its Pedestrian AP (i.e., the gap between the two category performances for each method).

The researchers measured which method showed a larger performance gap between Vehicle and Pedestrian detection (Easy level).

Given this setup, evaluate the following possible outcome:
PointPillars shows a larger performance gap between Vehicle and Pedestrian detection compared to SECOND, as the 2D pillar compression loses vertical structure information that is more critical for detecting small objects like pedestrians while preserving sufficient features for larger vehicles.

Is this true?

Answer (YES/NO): YES